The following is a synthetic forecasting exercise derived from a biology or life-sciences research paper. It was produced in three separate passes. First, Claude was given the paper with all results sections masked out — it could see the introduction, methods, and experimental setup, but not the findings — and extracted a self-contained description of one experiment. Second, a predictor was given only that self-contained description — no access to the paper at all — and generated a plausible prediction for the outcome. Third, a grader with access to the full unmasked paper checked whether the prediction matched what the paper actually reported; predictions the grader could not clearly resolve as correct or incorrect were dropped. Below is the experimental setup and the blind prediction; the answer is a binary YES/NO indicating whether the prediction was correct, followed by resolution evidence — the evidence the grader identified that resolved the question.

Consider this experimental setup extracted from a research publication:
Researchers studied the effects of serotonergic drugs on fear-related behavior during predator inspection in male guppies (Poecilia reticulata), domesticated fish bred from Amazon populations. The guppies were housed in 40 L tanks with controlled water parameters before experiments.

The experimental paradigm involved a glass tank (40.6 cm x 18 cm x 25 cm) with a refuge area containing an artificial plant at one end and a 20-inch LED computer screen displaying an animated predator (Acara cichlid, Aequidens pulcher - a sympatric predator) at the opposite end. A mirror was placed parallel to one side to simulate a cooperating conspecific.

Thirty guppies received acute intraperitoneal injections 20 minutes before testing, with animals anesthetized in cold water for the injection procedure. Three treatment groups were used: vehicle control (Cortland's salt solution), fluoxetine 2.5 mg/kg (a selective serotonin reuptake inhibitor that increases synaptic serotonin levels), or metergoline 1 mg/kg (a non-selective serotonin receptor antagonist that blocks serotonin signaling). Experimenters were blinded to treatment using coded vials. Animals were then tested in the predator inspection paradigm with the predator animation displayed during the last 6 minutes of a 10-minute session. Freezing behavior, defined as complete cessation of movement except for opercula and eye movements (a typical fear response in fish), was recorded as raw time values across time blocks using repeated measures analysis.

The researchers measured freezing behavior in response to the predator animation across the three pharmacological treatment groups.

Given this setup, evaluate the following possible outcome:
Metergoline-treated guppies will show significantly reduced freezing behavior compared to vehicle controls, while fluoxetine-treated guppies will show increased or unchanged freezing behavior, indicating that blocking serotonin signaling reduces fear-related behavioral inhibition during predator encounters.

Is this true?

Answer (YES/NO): YES